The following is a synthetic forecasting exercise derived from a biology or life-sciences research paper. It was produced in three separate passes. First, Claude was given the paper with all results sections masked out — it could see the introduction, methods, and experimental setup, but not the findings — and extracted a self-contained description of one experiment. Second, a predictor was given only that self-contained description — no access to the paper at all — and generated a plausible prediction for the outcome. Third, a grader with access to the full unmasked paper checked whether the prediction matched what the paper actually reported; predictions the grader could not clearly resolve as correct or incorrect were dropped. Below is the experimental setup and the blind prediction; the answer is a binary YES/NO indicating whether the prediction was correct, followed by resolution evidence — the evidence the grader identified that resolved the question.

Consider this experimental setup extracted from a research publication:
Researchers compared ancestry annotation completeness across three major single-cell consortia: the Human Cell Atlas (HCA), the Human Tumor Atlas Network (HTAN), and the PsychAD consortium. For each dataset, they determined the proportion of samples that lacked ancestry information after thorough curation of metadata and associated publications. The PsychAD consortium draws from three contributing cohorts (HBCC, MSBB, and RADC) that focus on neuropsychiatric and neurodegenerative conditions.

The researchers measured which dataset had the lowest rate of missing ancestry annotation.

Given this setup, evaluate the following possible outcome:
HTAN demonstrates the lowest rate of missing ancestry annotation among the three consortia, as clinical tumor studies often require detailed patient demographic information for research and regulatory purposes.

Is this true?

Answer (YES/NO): NO